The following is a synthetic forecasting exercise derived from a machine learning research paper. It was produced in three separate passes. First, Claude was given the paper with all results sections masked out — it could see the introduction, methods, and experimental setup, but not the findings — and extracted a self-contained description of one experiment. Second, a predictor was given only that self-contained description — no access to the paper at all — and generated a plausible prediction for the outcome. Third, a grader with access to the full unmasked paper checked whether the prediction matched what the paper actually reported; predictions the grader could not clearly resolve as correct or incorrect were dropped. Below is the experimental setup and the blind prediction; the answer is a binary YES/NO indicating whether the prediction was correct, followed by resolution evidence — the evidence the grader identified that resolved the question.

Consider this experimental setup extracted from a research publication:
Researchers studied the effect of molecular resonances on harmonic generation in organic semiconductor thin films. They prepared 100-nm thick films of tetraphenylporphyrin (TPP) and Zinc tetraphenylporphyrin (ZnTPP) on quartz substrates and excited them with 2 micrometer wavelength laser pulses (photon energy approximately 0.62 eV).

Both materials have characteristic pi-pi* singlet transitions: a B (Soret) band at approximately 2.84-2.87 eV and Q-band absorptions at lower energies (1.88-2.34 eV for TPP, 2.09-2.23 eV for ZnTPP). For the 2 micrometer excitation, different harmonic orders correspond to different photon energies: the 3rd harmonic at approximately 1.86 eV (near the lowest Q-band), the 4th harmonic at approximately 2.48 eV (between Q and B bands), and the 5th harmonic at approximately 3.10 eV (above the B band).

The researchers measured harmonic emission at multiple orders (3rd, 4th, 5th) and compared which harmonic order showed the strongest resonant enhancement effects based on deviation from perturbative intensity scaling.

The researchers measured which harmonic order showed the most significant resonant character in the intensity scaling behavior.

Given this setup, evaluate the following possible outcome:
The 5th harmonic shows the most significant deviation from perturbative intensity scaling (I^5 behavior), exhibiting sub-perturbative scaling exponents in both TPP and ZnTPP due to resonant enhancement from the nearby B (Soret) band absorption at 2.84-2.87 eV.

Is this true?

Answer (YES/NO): YES